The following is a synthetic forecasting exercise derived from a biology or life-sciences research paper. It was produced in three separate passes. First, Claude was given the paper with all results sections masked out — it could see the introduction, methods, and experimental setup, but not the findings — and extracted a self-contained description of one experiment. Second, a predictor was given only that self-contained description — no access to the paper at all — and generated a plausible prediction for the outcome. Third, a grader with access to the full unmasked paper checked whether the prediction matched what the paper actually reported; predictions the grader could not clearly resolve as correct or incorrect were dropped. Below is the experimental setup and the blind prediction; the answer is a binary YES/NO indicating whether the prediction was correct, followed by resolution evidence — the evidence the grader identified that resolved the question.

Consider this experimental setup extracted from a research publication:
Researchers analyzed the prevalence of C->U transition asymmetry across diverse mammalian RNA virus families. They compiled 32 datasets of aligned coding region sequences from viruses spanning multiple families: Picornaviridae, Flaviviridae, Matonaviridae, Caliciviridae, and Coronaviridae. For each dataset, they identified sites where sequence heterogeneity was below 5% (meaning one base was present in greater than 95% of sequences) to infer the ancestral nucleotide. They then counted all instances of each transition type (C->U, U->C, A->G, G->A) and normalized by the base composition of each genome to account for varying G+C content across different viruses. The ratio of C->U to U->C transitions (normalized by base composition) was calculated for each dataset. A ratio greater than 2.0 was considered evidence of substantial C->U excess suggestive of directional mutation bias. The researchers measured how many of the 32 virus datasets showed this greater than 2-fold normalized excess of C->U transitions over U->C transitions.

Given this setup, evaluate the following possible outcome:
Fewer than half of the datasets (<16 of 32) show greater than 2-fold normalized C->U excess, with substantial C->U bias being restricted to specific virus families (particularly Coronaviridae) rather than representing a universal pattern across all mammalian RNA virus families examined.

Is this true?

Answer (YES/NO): NO